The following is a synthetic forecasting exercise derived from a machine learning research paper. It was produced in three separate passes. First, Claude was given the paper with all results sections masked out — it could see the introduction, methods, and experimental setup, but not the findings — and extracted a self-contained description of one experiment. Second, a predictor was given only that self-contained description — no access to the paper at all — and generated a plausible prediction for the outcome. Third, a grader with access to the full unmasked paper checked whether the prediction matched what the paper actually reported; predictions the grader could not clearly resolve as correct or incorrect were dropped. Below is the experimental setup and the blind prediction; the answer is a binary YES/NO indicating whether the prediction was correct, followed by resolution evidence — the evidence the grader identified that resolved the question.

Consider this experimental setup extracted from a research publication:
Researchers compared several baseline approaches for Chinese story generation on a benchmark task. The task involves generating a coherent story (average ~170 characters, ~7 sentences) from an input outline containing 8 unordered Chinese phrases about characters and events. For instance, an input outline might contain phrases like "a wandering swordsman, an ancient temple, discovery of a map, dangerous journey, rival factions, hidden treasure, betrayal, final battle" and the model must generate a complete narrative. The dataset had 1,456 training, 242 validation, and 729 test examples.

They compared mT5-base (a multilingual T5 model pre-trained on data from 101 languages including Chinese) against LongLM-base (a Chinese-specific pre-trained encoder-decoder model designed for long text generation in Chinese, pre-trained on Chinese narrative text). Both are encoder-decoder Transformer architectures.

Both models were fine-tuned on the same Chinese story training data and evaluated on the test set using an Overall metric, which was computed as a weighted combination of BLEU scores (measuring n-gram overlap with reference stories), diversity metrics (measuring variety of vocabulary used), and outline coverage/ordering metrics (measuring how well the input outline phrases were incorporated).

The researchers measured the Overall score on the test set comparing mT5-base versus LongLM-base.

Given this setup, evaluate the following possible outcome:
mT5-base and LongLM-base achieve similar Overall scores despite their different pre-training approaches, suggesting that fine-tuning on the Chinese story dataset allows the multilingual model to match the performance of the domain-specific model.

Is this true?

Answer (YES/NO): NO